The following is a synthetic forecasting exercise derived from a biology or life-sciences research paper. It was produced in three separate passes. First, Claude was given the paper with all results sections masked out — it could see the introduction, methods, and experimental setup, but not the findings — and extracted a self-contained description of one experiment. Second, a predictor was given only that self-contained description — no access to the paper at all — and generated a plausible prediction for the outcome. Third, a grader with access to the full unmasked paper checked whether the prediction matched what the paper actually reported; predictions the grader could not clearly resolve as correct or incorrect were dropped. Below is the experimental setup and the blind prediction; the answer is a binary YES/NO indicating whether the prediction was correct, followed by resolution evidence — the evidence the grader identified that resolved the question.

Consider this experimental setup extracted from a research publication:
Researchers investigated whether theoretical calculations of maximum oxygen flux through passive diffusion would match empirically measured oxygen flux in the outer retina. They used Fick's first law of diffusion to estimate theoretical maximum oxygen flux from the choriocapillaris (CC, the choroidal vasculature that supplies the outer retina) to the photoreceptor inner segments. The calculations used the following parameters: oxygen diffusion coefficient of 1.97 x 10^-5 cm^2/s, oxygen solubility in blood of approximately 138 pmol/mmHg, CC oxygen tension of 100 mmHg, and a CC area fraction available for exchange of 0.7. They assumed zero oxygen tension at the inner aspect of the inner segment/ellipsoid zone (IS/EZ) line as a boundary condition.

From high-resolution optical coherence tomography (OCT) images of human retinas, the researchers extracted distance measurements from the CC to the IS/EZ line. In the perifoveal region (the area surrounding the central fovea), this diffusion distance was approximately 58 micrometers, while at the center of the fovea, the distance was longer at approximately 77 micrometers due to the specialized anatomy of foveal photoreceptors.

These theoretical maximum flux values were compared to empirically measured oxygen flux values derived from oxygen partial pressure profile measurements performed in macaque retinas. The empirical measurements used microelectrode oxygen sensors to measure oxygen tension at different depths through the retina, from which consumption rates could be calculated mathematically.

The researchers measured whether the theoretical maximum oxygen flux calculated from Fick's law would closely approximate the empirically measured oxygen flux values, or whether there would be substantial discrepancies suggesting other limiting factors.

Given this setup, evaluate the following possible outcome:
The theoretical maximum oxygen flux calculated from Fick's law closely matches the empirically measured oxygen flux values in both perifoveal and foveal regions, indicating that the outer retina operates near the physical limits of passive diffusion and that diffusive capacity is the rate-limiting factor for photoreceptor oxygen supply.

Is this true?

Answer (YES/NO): YES